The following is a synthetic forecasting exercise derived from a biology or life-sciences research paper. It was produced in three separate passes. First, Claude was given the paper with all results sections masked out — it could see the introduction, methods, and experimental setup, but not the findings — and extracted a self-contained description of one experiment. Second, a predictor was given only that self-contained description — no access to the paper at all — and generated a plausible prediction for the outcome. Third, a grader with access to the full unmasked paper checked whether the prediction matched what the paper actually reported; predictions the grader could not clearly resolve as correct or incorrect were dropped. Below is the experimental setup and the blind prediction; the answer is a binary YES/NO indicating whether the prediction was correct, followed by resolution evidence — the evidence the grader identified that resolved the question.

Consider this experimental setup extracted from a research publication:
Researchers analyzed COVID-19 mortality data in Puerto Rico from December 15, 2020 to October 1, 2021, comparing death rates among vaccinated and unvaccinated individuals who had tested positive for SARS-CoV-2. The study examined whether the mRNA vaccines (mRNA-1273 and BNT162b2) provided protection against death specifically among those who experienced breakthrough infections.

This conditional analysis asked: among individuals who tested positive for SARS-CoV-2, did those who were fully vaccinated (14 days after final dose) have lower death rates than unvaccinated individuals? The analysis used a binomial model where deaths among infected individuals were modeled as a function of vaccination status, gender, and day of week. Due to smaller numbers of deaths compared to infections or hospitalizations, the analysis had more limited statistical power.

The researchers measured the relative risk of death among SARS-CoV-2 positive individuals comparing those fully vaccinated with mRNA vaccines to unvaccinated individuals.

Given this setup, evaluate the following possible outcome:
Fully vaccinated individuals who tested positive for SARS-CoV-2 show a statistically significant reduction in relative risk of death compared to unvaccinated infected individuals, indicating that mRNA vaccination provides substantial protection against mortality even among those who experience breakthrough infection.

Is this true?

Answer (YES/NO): YES